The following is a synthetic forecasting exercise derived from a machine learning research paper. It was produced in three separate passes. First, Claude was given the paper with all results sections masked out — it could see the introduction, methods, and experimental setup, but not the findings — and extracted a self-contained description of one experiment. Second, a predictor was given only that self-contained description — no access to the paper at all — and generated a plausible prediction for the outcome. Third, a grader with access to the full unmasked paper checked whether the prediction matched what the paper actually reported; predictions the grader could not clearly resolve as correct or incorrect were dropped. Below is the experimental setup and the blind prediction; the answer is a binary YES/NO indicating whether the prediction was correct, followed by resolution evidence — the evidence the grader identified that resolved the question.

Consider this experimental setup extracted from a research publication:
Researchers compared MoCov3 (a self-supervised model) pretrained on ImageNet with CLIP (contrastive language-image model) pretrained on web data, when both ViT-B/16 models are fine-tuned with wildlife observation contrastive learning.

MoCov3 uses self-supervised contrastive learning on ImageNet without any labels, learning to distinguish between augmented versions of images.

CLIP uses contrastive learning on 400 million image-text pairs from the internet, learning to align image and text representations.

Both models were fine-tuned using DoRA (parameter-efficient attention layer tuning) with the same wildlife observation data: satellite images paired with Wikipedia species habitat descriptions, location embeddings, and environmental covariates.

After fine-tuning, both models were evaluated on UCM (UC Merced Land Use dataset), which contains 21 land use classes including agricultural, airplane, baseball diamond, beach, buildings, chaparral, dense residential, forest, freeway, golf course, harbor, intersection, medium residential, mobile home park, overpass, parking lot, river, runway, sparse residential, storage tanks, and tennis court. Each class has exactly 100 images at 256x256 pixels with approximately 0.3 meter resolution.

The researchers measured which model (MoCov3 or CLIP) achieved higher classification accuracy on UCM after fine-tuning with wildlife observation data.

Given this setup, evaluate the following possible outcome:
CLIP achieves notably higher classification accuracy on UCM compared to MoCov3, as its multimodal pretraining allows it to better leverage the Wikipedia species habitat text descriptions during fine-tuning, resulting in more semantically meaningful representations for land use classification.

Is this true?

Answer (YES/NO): NO